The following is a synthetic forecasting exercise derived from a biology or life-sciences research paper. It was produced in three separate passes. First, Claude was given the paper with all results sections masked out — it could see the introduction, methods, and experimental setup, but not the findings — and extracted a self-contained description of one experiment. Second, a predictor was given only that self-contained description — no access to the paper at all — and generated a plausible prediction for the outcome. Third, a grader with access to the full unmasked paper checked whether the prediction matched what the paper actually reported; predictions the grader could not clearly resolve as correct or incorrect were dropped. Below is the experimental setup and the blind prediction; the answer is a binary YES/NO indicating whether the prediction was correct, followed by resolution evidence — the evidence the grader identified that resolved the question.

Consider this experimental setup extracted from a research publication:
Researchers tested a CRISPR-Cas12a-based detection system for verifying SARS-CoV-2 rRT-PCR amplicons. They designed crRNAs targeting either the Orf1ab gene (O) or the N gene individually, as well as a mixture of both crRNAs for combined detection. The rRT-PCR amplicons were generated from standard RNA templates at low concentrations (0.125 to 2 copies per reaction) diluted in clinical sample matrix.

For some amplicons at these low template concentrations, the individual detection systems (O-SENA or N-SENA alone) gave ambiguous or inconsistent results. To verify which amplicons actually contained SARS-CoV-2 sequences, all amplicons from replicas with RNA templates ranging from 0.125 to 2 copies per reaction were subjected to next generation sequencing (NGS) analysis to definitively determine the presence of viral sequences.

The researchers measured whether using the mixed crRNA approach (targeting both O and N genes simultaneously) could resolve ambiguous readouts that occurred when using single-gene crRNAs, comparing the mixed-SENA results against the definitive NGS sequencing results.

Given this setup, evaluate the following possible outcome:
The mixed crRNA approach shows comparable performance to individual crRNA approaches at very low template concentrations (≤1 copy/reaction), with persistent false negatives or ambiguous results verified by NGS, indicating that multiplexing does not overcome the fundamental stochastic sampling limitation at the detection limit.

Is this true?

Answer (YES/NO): NO